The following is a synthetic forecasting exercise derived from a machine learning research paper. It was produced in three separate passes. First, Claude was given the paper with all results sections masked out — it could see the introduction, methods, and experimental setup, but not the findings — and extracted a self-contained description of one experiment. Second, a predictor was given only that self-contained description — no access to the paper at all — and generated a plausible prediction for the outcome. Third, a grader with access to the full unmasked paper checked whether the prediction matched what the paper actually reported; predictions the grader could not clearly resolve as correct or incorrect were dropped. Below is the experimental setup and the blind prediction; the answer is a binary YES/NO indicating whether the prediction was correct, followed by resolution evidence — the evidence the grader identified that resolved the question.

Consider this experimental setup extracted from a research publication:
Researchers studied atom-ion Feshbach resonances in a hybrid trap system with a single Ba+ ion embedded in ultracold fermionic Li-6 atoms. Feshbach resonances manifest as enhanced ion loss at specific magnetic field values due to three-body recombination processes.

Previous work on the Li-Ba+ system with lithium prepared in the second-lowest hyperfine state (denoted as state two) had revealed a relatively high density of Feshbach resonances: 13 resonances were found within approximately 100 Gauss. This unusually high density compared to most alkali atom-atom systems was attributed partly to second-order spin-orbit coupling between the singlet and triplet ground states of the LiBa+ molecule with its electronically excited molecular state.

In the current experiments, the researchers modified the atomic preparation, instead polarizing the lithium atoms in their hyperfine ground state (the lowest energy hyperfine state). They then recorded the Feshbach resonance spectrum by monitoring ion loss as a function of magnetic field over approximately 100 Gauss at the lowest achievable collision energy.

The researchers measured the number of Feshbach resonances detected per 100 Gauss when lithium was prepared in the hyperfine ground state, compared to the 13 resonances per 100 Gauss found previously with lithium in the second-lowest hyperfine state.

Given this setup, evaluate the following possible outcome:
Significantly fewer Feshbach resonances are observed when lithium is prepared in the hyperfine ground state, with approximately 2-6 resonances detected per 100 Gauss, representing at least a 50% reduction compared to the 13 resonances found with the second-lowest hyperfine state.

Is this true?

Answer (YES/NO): NO